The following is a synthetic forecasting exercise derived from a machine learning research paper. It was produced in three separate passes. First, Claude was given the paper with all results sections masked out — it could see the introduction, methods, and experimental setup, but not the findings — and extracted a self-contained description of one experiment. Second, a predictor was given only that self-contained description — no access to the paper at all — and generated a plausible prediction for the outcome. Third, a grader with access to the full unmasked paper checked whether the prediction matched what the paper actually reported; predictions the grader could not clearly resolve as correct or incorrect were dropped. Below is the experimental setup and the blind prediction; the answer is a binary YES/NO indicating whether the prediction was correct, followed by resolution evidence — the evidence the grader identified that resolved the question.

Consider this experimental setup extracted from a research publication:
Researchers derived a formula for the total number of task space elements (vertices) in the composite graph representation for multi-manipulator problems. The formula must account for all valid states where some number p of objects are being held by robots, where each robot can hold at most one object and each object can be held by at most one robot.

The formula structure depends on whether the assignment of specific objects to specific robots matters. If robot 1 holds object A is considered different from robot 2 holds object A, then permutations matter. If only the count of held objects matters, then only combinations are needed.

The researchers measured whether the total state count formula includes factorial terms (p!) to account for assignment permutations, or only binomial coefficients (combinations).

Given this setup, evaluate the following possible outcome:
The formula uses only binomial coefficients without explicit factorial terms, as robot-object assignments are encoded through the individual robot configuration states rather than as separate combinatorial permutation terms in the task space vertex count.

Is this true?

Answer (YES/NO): NO